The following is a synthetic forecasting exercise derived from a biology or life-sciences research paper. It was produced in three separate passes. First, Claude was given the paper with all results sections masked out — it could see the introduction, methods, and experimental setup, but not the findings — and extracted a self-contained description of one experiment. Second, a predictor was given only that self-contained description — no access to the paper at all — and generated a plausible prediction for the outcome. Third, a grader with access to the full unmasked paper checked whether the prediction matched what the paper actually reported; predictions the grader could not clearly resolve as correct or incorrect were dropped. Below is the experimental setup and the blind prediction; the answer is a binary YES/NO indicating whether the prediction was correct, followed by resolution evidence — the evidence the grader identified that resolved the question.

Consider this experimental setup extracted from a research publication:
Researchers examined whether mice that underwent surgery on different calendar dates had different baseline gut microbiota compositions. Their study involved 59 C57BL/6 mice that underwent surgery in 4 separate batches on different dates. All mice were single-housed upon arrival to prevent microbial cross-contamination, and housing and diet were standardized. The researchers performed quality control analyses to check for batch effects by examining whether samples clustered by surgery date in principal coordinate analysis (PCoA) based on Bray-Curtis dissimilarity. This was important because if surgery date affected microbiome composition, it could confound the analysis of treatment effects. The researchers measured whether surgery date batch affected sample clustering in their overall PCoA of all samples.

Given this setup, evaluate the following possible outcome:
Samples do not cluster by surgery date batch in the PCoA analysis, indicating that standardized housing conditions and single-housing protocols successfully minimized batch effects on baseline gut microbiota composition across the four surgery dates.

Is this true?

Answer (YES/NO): NO